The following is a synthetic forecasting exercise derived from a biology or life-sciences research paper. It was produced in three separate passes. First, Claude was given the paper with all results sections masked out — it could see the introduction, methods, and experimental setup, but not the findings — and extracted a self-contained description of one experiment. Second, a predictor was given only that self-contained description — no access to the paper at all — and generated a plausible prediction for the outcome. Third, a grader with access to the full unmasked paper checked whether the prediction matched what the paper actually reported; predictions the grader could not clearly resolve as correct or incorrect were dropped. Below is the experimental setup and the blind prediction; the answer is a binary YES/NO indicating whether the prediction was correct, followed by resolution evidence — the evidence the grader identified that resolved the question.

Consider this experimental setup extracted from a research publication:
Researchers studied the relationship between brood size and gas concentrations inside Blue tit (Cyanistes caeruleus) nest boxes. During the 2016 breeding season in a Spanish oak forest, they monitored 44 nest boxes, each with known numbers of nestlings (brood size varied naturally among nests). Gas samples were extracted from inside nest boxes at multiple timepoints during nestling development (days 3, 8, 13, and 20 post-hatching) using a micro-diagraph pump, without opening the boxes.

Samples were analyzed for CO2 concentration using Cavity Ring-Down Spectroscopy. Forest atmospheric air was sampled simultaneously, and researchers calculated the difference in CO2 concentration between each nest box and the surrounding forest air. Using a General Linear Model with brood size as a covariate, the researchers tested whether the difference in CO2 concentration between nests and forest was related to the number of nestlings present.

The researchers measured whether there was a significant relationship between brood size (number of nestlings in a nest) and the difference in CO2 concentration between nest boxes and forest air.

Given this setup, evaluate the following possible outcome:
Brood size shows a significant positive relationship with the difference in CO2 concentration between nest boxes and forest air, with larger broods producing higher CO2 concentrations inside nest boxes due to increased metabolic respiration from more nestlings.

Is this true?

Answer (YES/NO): YES